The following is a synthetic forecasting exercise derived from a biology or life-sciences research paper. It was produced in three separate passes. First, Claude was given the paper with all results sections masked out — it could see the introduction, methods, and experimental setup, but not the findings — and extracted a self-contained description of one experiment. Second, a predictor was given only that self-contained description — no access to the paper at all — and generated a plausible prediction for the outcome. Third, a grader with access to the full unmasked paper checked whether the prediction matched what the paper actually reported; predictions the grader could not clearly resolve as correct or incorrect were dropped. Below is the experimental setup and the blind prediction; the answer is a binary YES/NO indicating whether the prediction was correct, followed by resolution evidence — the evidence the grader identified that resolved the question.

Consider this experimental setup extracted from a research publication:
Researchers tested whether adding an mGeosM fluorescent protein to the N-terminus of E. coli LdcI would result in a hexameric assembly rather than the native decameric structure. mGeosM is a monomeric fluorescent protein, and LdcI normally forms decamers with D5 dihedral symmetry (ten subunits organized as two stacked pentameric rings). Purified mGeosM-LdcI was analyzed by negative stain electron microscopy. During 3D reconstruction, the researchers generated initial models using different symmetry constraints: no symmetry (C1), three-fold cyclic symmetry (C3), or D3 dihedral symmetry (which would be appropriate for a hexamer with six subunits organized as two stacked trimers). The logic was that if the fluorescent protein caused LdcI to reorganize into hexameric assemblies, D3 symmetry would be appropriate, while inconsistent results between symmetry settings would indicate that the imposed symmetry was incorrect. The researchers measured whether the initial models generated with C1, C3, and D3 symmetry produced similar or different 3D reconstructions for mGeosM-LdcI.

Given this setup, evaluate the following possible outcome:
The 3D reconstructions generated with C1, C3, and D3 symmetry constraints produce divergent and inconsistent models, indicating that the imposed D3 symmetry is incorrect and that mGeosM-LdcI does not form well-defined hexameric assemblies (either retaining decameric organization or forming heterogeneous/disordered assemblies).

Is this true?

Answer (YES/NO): NO